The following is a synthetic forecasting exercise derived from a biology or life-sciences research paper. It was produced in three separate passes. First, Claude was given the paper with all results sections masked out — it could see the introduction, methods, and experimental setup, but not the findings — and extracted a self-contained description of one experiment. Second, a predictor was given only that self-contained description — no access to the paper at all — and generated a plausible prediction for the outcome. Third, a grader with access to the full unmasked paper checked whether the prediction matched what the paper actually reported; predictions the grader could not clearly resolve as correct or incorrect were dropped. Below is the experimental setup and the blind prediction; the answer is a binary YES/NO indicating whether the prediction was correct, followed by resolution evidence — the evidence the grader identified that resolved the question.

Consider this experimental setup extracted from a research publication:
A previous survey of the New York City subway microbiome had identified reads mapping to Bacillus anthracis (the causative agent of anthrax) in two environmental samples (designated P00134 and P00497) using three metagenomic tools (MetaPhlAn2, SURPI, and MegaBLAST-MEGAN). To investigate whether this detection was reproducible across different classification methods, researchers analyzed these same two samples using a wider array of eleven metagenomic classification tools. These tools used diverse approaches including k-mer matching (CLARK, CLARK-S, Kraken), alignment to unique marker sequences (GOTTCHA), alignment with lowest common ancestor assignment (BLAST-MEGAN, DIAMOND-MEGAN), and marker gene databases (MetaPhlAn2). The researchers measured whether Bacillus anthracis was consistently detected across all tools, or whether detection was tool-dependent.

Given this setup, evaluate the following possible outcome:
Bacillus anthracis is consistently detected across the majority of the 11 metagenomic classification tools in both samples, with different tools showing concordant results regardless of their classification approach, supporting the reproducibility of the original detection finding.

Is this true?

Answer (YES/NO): NO